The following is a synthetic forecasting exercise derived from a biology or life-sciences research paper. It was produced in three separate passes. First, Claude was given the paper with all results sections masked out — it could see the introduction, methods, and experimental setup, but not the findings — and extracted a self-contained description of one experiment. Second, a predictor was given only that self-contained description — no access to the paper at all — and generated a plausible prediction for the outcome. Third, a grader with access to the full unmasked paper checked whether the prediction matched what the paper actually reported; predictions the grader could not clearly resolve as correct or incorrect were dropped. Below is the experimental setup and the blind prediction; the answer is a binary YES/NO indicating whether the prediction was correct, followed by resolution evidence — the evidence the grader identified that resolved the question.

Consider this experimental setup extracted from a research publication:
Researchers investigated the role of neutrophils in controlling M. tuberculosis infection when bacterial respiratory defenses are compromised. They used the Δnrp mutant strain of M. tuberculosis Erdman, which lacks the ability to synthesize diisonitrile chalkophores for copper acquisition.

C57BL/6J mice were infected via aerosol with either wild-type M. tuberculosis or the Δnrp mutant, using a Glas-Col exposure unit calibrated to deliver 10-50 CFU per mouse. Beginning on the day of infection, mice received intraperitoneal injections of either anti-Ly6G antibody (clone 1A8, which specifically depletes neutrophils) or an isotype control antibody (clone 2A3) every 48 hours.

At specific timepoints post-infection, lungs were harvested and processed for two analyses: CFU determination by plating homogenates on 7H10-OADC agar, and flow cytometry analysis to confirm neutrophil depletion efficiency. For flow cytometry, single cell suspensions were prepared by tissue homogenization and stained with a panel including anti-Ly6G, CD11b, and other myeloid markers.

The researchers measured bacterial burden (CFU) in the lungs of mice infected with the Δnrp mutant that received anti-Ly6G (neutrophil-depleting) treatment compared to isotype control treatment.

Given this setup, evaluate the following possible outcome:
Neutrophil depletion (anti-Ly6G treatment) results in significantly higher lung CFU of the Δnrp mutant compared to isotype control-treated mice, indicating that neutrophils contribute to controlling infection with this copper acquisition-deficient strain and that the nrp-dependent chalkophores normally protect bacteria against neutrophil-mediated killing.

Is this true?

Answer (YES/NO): NO